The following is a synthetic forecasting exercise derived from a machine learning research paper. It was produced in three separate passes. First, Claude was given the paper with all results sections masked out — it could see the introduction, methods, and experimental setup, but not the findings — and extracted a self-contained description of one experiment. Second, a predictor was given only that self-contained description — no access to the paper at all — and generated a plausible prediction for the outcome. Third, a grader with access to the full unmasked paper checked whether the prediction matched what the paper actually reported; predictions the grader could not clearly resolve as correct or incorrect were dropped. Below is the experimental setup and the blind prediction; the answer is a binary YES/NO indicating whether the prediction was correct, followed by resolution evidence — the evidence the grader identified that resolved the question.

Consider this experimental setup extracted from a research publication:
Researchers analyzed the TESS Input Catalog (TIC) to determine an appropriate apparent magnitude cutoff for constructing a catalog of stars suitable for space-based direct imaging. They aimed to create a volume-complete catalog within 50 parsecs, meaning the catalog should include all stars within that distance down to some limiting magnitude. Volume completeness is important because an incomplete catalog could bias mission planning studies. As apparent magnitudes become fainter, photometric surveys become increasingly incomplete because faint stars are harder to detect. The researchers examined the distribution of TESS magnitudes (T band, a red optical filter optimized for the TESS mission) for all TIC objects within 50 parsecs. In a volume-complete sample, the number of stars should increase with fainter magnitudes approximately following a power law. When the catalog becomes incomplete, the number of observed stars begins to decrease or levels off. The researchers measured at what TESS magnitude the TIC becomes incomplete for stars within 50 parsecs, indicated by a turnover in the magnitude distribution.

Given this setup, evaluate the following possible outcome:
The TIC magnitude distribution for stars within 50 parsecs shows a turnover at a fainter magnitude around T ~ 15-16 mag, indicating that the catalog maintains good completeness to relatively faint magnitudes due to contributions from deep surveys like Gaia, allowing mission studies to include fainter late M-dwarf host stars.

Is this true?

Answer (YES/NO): NO